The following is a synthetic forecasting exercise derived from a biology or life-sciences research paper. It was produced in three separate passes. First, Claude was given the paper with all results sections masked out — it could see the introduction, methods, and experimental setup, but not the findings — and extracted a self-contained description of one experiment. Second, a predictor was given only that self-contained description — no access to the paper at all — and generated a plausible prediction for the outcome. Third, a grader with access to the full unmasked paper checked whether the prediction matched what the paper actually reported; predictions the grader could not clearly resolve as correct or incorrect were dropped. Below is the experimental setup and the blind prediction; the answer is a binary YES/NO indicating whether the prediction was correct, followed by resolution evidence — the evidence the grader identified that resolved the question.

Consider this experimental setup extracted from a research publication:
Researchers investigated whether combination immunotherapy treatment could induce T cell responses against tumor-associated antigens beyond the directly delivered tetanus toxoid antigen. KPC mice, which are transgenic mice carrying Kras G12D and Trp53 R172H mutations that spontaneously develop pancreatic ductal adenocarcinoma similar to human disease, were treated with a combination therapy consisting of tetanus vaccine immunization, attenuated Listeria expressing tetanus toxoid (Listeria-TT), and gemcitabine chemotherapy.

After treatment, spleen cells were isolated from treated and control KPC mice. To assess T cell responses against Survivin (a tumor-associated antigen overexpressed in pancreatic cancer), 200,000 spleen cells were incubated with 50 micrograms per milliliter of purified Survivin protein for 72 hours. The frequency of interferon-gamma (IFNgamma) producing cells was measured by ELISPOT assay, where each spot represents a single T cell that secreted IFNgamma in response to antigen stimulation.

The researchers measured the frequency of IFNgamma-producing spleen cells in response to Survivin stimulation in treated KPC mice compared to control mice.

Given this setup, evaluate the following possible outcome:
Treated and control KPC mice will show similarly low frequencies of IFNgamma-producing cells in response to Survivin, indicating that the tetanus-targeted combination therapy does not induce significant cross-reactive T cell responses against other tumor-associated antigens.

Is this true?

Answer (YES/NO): NO